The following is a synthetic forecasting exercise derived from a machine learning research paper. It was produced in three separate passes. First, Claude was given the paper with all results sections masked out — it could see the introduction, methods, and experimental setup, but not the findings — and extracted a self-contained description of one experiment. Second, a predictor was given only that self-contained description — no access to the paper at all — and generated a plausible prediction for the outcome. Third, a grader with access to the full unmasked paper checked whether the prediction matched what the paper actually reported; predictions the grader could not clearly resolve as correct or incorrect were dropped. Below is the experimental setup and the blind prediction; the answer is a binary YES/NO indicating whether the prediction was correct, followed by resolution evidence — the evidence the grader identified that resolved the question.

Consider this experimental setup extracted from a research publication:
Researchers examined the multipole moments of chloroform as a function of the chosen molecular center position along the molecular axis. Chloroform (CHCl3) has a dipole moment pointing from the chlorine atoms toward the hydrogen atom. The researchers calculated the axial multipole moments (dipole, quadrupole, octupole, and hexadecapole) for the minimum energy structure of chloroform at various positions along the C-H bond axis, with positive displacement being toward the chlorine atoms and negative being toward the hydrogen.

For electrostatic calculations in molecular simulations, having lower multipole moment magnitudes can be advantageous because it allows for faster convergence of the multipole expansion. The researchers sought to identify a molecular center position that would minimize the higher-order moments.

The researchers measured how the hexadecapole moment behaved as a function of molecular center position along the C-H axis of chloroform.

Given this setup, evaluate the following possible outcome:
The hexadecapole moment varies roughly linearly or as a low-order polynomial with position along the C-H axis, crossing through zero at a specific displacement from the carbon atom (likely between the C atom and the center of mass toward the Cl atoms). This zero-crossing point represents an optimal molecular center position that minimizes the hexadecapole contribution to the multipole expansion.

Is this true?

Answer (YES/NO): NO